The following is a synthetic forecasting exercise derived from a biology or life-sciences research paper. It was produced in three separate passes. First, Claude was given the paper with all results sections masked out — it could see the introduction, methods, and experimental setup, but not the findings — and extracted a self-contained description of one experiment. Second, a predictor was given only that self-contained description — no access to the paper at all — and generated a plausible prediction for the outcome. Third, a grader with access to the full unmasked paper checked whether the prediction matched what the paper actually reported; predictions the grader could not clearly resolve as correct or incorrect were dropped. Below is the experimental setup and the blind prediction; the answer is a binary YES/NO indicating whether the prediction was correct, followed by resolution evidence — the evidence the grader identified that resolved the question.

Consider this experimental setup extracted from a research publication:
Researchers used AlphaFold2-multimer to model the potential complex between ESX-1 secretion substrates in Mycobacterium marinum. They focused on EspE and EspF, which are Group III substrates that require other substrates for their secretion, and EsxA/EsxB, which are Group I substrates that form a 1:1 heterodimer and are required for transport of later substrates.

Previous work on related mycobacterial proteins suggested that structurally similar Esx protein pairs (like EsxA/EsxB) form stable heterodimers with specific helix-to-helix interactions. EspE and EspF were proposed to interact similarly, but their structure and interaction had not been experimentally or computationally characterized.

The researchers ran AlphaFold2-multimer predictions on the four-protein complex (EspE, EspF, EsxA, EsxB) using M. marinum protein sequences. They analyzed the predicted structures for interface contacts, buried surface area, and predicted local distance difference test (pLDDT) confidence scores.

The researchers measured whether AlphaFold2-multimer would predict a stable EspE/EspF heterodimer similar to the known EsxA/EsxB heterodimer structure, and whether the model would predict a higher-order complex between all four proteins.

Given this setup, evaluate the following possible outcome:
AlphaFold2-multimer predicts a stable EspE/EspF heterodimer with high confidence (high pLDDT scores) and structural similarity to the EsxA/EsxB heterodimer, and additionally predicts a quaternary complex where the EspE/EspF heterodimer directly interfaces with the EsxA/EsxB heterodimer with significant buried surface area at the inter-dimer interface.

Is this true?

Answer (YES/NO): NO